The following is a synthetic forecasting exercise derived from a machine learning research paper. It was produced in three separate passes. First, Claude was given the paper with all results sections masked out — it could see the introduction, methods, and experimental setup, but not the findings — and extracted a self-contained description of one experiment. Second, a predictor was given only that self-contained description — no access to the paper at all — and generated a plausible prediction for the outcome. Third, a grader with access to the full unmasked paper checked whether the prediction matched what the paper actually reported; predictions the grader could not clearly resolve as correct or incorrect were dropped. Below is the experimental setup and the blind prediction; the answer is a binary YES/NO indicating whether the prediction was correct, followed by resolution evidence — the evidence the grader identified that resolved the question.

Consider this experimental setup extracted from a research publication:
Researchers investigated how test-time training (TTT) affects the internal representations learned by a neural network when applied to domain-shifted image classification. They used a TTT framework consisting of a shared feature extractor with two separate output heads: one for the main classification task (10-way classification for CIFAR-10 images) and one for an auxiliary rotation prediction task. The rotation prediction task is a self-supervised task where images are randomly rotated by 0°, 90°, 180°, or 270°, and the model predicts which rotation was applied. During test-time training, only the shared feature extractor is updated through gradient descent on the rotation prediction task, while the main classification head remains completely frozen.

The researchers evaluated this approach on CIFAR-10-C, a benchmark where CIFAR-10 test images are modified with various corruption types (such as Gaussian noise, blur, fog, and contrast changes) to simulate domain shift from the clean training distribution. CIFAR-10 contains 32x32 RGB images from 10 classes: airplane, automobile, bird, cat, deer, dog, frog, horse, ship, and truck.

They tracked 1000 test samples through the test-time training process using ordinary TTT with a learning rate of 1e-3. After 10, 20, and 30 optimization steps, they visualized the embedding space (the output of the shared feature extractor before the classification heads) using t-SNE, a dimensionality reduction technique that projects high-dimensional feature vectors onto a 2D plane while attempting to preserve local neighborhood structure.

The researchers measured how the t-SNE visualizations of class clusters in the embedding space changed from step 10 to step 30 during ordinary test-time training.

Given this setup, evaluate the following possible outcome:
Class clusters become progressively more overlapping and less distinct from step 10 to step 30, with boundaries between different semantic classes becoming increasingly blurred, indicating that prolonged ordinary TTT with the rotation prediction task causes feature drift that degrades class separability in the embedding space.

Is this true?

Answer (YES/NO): YES